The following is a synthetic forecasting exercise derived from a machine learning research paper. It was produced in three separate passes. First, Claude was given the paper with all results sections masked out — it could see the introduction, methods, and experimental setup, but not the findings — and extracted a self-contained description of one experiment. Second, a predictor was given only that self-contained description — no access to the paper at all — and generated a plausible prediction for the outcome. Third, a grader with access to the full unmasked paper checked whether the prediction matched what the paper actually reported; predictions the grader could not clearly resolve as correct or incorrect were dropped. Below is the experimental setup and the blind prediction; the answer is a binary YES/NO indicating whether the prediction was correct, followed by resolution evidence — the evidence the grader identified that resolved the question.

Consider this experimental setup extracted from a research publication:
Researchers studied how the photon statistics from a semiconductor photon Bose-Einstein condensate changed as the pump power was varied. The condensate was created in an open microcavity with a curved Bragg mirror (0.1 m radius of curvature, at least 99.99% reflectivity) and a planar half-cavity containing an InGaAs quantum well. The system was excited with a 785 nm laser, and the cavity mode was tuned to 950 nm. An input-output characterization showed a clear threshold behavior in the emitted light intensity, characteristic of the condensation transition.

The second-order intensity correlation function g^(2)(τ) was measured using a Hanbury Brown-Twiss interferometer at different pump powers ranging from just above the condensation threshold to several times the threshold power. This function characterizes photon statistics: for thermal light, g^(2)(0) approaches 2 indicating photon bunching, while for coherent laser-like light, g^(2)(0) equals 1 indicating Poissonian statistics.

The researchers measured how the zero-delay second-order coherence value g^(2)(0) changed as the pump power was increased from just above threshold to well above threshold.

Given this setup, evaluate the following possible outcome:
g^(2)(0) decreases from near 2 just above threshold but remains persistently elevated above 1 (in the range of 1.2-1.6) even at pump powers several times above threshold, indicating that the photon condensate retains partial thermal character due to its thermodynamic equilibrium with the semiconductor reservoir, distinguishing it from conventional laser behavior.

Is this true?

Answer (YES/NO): NO